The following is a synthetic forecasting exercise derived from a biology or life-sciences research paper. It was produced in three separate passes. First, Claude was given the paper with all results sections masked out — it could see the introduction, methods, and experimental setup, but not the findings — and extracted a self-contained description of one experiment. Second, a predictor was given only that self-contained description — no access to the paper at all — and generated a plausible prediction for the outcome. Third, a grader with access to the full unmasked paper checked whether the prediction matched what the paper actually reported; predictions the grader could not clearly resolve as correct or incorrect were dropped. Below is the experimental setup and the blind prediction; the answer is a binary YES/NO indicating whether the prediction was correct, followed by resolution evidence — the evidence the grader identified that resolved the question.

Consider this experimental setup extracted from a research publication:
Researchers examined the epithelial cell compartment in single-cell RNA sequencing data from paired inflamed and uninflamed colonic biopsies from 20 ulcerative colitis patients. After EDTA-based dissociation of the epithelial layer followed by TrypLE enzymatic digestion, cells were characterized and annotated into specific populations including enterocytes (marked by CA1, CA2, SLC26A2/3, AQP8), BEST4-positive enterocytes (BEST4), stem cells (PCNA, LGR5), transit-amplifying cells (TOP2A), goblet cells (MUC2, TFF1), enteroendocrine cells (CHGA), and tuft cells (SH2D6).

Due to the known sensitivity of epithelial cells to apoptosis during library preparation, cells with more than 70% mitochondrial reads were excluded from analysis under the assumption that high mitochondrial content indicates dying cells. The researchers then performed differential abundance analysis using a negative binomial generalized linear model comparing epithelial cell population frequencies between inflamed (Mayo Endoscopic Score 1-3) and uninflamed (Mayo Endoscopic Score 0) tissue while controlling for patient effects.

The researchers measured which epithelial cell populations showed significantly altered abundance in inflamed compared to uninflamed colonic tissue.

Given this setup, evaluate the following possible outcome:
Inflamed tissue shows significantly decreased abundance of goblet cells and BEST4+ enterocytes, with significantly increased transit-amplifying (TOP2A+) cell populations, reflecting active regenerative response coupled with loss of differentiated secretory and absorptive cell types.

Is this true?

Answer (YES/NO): NO